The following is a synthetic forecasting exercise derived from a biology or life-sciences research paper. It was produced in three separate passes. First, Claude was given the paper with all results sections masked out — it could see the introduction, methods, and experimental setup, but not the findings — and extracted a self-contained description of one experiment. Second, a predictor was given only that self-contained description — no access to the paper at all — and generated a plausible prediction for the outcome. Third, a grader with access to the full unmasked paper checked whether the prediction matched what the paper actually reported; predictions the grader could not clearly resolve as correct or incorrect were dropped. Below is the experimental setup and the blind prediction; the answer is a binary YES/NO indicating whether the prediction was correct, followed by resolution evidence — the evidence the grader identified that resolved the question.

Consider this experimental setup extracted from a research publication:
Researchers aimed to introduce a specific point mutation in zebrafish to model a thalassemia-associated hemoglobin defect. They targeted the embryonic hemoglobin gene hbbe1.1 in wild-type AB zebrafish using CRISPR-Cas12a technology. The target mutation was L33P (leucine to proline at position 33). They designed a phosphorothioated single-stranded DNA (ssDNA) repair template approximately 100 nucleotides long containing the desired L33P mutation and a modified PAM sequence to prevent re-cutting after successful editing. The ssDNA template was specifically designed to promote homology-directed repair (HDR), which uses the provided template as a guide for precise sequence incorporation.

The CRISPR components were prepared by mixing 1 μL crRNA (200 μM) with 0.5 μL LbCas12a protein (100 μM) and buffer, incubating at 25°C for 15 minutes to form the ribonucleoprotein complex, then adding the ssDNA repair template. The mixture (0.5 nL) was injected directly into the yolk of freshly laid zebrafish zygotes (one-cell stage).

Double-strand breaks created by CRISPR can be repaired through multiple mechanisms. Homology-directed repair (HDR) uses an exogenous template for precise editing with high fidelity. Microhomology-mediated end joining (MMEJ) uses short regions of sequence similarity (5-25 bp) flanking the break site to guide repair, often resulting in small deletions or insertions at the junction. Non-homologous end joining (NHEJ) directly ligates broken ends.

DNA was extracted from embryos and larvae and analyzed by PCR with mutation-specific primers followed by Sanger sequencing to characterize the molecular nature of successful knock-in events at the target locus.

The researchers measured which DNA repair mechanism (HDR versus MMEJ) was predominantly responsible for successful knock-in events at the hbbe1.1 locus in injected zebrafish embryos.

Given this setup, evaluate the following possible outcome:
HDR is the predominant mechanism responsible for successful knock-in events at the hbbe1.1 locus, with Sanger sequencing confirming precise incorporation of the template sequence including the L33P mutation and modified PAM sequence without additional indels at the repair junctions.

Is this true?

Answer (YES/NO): NO